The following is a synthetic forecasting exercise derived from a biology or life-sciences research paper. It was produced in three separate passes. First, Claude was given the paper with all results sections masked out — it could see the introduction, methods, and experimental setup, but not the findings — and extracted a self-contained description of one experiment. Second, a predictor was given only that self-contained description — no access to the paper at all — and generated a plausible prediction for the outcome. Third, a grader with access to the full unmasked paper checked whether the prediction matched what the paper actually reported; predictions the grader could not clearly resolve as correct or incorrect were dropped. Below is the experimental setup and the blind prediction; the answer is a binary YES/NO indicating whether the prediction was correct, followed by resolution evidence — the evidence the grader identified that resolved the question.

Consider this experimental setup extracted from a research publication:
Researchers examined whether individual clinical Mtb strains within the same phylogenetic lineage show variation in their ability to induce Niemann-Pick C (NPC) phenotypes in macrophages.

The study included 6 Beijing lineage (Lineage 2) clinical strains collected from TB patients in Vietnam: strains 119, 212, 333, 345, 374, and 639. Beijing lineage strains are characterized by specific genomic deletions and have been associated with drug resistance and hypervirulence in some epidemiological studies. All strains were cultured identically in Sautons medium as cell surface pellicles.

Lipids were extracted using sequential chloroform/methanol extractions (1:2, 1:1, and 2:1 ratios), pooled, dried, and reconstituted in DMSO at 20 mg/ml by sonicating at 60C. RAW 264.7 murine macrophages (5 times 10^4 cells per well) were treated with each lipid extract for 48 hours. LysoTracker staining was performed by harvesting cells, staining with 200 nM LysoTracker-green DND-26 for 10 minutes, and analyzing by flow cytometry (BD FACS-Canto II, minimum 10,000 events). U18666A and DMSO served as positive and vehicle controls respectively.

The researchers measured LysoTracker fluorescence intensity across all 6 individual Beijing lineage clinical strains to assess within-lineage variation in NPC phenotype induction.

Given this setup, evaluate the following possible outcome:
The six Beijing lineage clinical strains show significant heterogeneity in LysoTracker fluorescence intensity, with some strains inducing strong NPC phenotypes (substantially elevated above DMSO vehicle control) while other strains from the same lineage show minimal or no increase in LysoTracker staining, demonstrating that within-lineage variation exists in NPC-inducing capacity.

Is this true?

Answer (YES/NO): YES